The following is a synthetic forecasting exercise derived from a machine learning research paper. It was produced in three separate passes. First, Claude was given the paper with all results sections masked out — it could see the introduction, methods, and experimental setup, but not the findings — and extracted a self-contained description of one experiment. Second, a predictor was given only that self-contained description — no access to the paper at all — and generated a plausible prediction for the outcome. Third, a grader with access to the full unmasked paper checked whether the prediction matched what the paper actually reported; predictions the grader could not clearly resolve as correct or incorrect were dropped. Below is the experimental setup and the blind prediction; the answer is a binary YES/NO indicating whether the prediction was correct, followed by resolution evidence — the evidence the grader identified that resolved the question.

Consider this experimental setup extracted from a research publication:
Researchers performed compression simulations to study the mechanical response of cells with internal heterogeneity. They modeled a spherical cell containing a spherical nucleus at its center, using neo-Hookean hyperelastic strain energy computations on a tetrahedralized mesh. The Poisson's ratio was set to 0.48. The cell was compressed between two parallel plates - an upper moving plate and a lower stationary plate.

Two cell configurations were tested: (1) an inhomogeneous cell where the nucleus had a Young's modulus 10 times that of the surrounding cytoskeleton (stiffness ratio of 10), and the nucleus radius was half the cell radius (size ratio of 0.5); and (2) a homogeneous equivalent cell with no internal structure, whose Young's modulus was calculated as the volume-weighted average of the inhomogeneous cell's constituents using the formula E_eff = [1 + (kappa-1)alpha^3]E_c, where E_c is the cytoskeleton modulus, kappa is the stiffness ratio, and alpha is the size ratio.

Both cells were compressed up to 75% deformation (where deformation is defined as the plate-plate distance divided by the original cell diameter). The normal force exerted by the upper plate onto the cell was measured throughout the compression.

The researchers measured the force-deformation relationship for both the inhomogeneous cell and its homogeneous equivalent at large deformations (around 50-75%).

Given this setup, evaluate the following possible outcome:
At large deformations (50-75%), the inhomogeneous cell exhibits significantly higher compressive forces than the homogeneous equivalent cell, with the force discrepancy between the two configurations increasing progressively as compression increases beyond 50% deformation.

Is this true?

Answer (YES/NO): NO